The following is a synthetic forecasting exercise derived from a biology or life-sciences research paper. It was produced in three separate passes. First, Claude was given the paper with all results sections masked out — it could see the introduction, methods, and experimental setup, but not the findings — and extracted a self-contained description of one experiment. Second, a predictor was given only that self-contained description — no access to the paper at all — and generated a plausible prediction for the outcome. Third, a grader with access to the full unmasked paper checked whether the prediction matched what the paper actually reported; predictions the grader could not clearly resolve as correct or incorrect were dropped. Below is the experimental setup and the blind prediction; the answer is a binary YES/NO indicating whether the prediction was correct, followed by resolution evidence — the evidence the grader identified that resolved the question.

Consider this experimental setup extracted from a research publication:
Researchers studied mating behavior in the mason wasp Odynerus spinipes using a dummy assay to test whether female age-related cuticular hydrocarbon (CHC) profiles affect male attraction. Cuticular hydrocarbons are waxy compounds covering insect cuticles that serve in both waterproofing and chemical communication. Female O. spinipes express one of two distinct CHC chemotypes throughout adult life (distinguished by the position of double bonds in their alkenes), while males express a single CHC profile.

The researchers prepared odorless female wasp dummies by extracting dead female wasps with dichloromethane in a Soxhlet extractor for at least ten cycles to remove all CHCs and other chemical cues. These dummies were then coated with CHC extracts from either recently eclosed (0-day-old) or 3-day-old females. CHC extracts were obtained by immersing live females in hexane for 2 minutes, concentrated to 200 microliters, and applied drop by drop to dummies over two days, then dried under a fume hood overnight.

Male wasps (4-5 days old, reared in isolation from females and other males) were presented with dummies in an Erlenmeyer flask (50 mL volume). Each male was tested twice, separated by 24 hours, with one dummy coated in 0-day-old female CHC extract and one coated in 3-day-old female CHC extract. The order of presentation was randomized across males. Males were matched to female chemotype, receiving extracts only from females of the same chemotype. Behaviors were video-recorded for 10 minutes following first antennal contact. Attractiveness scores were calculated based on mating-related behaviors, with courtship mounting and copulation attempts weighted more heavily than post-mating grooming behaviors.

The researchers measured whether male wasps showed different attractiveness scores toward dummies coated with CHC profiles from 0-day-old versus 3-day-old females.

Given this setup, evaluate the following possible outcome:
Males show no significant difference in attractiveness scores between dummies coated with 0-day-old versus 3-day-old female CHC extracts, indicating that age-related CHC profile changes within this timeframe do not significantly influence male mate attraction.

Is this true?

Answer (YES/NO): NO